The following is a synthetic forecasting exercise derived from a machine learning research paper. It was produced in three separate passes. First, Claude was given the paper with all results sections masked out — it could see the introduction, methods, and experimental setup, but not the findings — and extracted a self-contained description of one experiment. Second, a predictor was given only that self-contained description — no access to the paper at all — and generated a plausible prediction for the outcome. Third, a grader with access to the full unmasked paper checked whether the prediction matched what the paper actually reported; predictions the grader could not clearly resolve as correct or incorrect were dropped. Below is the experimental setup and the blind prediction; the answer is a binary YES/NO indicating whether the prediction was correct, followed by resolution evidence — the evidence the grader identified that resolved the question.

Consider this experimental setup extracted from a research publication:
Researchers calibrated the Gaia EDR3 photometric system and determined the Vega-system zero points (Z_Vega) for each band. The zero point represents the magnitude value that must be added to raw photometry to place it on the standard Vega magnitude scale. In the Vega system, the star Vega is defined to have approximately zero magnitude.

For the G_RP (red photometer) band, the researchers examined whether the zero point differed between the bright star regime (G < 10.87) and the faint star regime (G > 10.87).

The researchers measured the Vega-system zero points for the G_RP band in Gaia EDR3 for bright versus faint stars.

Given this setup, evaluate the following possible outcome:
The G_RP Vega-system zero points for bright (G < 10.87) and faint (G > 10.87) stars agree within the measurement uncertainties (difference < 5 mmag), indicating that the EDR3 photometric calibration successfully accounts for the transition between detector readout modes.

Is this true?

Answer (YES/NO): YES